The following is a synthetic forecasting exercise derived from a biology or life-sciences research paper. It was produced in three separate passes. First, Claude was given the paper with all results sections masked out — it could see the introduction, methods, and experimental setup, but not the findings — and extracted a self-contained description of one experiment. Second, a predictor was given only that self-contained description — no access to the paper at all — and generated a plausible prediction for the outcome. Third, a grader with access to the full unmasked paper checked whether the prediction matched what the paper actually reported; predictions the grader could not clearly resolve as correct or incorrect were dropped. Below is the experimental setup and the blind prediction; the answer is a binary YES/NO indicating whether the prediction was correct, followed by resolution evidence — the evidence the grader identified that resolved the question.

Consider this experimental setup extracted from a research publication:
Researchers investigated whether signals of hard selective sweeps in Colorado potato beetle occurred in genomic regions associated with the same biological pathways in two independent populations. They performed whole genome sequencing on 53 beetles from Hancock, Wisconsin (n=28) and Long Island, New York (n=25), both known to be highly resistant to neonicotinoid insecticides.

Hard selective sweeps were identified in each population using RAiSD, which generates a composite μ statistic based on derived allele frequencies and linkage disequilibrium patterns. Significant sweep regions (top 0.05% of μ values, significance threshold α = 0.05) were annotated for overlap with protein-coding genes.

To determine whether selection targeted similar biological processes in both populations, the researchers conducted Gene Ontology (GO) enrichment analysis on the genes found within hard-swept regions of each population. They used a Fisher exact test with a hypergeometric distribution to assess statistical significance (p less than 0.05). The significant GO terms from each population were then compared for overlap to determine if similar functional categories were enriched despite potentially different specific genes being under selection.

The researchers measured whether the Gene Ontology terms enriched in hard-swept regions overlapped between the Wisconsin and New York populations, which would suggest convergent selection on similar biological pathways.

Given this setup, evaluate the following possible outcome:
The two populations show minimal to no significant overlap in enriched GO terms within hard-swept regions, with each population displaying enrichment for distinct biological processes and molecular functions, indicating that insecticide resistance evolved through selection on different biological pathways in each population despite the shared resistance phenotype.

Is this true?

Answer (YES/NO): YES